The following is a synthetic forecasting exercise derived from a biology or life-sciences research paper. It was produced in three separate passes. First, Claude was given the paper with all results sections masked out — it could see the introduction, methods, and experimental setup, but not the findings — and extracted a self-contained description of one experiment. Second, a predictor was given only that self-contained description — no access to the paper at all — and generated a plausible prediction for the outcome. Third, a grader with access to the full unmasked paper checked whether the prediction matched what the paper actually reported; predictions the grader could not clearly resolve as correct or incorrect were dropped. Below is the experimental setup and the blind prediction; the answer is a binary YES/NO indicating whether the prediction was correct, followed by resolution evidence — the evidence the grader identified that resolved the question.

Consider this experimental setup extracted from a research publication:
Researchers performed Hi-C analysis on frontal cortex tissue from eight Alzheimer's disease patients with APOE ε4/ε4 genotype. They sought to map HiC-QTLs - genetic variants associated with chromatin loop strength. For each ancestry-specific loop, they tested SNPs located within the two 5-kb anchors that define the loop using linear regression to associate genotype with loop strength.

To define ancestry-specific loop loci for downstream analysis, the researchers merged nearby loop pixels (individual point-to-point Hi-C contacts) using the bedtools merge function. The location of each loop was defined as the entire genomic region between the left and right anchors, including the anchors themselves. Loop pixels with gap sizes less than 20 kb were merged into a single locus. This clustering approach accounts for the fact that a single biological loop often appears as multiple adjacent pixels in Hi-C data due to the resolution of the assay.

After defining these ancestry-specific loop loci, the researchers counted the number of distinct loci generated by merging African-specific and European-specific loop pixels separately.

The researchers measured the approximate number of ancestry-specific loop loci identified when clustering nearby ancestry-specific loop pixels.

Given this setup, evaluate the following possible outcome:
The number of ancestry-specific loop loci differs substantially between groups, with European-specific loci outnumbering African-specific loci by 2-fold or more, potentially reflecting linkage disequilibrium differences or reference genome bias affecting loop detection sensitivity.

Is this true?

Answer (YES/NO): YES